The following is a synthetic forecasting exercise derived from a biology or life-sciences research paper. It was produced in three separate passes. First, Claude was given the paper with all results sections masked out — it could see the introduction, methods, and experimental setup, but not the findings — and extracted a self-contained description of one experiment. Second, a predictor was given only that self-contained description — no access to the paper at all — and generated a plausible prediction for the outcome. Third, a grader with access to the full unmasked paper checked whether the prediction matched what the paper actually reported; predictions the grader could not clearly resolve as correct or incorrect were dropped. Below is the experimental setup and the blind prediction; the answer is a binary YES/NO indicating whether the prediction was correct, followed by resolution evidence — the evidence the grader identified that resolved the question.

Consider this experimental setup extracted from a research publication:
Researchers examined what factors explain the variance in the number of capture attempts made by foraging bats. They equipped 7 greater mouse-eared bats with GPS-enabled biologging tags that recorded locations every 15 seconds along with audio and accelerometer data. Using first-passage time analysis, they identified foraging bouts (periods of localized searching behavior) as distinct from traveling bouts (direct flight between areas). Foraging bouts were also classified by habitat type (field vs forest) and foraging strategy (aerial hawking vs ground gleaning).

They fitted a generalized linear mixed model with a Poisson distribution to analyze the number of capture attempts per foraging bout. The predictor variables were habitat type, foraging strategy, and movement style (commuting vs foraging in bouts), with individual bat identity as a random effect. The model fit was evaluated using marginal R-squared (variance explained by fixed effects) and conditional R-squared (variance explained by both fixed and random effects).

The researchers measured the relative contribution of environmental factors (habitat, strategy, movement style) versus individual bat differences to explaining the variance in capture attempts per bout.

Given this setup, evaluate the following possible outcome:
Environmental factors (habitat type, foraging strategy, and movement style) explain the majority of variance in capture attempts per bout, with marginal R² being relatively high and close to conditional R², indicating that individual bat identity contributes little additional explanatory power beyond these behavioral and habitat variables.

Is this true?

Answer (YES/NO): NO